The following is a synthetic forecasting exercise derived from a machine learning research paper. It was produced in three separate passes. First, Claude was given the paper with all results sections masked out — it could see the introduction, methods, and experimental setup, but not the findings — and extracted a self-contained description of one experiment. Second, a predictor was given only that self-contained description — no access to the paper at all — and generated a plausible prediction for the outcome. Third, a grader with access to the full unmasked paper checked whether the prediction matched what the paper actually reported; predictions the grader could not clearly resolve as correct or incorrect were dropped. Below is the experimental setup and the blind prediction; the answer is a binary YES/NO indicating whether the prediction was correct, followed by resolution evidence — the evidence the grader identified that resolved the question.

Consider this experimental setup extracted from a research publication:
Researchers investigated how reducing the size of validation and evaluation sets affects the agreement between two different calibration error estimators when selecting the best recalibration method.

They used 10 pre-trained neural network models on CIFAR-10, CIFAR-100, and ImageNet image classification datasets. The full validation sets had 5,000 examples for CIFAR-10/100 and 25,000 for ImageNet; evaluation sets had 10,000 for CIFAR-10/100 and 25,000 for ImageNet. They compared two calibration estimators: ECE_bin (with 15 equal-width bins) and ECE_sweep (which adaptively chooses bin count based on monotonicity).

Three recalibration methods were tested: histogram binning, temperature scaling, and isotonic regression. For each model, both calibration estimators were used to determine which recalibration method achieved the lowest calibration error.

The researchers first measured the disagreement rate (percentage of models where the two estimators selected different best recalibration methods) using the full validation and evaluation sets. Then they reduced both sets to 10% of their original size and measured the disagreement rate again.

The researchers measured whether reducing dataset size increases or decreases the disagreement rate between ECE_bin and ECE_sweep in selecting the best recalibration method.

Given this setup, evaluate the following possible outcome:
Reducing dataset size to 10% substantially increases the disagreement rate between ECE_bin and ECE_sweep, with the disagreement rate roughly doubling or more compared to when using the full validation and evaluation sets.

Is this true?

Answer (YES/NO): NO